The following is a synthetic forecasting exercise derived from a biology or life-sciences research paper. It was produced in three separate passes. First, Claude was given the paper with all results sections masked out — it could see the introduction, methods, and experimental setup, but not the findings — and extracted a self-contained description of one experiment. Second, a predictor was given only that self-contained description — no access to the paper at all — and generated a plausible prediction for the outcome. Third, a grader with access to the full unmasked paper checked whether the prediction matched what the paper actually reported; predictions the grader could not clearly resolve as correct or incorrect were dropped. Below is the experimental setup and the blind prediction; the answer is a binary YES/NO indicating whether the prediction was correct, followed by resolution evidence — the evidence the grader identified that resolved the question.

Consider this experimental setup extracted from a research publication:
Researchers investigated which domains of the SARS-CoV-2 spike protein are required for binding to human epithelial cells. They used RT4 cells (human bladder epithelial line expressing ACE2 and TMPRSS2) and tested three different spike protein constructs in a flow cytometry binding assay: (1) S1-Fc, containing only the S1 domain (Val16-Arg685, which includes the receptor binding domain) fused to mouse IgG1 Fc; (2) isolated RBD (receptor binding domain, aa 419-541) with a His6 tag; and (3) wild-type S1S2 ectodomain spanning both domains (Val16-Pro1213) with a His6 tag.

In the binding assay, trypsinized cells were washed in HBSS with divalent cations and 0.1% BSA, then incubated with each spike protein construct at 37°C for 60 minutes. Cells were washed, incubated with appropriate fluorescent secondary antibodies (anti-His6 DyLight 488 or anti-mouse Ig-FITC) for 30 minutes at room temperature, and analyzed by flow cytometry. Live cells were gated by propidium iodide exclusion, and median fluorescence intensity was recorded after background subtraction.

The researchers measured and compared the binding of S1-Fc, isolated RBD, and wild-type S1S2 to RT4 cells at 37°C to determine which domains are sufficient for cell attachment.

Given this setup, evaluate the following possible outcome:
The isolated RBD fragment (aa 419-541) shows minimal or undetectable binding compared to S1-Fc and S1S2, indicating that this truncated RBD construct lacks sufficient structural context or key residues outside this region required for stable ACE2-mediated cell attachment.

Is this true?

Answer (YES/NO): NO